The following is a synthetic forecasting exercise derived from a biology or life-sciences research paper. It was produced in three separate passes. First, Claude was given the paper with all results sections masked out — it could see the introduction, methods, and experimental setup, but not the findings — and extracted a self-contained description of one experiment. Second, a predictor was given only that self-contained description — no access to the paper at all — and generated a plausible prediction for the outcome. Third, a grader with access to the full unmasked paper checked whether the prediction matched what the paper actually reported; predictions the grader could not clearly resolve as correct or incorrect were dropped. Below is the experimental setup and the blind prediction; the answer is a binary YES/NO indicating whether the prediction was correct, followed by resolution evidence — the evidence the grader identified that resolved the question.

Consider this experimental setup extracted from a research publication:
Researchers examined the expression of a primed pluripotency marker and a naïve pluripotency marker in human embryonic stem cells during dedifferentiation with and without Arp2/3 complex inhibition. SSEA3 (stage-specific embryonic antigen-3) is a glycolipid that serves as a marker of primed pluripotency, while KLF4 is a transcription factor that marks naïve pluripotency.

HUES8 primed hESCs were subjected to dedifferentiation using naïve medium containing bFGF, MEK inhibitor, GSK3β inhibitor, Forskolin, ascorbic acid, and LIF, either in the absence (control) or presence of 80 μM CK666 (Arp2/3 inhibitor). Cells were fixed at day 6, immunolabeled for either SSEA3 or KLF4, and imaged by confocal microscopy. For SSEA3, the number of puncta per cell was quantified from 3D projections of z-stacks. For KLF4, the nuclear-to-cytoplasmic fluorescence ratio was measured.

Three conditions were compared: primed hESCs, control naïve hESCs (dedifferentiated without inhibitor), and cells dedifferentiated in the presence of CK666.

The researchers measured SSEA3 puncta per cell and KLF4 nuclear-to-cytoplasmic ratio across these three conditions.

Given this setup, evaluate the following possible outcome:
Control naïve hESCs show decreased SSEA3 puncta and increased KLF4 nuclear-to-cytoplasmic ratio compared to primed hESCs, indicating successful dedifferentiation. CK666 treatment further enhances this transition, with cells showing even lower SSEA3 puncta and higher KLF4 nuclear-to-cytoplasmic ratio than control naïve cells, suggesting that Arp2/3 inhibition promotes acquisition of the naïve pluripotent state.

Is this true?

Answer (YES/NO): NO